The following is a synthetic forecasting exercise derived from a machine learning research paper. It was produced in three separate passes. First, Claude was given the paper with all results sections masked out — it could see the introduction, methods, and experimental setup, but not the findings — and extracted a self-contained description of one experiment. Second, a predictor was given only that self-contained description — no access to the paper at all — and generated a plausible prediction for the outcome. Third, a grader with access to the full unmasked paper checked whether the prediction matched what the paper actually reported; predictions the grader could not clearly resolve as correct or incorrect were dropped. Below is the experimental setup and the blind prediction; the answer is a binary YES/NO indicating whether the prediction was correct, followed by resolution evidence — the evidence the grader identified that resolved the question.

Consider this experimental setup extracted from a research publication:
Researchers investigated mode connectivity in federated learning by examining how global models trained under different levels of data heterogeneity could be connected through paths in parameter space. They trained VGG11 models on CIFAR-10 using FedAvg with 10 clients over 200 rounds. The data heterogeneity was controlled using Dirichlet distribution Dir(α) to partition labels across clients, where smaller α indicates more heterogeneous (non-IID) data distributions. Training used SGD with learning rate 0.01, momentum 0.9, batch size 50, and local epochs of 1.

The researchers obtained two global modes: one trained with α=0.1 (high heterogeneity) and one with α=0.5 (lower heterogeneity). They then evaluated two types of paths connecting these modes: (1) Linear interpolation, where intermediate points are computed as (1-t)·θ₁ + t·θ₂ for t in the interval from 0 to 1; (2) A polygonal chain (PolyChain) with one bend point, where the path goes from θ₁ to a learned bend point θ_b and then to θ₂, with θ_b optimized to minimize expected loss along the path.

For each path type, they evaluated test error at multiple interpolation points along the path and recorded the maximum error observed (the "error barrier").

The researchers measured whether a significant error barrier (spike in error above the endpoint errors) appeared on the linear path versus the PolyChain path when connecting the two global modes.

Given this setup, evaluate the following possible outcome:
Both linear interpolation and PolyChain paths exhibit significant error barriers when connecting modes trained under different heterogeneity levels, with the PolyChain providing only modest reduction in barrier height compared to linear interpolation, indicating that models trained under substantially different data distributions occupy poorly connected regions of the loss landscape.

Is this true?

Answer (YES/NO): NO